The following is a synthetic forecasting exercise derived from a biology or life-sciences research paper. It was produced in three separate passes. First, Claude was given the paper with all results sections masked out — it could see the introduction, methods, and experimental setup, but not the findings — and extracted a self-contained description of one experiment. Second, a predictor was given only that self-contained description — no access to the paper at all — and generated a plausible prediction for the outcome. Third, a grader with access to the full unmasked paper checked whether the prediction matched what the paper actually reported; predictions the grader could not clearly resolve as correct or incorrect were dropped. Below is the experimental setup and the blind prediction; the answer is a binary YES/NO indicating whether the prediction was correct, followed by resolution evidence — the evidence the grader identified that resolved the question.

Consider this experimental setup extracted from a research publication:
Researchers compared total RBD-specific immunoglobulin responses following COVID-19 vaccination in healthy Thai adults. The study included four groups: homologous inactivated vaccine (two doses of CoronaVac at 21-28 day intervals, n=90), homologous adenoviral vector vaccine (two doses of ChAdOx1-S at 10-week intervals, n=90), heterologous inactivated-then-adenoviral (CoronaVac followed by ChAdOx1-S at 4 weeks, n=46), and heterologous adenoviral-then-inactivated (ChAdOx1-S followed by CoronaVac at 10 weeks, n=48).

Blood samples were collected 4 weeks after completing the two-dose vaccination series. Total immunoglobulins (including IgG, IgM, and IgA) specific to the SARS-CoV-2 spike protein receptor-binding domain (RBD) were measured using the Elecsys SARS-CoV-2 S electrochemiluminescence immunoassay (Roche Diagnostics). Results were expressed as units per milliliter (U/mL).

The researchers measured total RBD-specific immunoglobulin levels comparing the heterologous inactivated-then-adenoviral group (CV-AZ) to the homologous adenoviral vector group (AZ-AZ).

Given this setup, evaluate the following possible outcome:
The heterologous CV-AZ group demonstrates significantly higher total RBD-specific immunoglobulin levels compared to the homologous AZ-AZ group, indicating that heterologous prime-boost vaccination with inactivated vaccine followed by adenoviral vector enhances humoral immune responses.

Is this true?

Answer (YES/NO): NO